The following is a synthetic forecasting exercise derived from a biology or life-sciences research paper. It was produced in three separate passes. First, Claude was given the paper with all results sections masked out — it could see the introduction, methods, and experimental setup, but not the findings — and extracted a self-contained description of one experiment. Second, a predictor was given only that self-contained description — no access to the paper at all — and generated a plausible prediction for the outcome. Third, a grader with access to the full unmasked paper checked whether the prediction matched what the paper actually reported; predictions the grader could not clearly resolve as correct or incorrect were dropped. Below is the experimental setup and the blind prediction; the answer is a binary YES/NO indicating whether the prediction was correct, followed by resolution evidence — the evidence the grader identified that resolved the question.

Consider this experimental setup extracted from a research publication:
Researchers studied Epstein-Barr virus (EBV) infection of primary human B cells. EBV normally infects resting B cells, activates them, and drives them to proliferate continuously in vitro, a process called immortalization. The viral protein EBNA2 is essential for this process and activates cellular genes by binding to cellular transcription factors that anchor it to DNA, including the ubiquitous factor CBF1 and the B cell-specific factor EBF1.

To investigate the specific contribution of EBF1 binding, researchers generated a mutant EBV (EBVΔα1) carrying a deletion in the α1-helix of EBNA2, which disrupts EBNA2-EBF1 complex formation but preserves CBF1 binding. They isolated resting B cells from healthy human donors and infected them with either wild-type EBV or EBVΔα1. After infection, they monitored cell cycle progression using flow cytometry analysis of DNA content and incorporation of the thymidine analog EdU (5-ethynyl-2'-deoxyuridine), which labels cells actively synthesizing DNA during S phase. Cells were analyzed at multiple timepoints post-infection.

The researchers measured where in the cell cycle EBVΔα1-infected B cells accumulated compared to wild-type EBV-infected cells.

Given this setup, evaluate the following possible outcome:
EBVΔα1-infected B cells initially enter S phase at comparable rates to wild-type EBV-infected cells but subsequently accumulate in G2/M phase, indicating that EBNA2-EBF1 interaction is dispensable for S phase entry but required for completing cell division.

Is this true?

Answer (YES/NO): NO